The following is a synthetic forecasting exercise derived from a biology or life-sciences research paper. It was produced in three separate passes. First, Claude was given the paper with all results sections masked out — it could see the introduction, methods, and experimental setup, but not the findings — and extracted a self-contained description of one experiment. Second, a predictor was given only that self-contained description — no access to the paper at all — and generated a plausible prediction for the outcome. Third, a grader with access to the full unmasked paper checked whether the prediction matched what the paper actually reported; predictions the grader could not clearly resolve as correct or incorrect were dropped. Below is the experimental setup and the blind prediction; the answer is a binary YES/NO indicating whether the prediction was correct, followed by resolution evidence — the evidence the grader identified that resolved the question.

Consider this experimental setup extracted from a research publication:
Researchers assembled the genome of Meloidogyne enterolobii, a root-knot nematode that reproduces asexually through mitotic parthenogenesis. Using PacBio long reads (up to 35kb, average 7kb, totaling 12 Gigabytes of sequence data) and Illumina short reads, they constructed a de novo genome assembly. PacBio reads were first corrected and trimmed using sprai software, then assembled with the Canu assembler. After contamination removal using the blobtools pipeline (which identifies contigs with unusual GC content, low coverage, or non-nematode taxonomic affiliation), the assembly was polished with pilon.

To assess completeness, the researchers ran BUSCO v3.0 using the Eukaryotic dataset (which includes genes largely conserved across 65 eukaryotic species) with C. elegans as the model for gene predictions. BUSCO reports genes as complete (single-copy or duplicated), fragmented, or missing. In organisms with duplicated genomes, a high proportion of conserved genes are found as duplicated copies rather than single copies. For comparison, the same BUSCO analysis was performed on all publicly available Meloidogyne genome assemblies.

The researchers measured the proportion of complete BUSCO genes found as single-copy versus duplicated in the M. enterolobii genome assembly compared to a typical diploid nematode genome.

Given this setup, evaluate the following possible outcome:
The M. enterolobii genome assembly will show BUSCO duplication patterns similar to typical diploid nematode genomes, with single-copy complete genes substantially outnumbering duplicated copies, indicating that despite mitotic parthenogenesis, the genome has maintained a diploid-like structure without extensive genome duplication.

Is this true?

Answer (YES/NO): NO